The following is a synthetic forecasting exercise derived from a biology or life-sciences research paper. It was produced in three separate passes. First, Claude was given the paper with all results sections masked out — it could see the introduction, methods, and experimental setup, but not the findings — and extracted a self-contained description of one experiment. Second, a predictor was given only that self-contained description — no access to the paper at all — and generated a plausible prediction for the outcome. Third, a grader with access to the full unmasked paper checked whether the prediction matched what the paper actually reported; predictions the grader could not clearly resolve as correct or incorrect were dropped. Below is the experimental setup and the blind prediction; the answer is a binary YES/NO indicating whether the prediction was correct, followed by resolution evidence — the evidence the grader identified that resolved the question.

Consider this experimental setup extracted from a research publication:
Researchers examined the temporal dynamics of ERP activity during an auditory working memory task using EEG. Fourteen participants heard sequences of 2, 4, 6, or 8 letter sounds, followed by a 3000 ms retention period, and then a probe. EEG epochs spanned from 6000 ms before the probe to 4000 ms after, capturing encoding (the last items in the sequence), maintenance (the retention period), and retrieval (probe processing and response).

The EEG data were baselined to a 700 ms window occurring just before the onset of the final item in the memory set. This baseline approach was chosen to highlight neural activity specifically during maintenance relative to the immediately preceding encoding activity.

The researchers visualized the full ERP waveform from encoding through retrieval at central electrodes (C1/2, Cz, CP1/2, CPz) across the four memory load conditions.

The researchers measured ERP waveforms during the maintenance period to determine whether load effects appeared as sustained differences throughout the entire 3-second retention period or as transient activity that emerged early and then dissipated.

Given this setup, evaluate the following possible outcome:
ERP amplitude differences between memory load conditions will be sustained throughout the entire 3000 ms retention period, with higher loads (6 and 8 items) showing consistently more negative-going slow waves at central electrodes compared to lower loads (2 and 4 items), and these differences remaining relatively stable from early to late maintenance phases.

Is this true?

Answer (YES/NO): NO